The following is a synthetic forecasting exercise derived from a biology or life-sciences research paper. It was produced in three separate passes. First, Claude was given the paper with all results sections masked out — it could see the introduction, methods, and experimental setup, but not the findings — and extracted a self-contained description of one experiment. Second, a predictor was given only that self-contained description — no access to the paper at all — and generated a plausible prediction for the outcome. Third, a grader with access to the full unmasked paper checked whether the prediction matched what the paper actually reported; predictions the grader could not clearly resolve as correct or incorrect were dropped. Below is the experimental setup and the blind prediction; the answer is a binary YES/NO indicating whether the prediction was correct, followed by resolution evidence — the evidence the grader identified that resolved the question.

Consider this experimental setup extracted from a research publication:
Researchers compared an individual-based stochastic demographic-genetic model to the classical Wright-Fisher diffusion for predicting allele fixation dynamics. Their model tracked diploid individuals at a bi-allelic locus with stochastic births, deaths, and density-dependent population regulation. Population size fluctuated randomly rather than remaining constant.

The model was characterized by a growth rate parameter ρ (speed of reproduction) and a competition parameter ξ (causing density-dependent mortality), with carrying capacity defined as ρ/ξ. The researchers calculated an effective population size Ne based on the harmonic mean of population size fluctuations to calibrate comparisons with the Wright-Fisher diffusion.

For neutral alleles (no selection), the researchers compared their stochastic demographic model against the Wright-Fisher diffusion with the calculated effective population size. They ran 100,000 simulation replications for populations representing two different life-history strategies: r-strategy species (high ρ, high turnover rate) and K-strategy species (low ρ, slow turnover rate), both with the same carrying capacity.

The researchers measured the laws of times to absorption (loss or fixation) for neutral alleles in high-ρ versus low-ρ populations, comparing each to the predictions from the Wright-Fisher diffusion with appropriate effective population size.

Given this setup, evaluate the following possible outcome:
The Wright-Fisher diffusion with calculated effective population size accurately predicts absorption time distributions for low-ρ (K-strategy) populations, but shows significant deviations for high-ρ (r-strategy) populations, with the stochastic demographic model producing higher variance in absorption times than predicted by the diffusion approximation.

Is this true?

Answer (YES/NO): NO